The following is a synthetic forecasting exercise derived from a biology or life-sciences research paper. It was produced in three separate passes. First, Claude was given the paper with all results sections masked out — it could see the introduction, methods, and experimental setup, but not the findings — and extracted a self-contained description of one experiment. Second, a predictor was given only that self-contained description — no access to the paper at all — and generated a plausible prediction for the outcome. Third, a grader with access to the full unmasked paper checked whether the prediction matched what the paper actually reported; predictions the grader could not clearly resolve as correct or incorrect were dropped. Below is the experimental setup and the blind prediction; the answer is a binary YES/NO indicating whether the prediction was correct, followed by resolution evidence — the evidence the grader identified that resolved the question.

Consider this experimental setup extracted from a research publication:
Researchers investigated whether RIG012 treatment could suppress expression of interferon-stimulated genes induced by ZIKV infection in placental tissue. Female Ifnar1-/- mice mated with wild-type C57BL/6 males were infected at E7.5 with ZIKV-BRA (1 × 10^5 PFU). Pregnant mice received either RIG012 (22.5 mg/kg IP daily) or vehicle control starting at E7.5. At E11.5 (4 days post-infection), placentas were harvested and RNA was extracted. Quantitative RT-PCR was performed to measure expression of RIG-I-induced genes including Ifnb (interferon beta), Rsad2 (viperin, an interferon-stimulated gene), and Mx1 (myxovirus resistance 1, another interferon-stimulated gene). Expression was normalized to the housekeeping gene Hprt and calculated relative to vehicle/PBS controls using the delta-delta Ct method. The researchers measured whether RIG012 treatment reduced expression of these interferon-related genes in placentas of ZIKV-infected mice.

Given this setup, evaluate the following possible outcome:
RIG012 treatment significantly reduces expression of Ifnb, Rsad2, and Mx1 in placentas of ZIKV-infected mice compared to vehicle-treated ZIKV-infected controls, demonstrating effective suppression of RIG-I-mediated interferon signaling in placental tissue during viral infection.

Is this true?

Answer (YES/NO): YES